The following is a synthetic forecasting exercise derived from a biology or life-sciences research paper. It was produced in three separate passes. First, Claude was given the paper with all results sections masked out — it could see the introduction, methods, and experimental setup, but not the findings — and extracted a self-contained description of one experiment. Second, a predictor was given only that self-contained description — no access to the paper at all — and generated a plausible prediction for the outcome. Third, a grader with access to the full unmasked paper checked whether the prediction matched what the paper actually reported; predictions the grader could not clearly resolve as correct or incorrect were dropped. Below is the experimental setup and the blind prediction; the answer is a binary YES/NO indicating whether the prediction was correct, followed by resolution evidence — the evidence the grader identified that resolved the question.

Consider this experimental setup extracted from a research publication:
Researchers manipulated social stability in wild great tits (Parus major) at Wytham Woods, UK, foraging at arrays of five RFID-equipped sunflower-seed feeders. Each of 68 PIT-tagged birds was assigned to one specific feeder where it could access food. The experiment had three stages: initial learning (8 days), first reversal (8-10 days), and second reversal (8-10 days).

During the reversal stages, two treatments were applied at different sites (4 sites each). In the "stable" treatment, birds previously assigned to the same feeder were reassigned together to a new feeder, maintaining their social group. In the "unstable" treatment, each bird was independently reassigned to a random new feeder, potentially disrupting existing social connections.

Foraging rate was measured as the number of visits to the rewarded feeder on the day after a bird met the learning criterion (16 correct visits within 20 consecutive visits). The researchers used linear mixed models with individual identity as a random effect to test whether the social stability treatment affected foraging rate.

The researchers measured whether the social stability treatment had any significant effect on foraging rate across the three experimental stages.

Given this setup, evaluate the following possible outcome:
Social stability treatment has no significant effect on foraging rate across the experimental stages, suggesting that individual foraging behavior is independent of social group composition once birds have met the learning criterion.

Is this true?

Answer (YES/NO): YES